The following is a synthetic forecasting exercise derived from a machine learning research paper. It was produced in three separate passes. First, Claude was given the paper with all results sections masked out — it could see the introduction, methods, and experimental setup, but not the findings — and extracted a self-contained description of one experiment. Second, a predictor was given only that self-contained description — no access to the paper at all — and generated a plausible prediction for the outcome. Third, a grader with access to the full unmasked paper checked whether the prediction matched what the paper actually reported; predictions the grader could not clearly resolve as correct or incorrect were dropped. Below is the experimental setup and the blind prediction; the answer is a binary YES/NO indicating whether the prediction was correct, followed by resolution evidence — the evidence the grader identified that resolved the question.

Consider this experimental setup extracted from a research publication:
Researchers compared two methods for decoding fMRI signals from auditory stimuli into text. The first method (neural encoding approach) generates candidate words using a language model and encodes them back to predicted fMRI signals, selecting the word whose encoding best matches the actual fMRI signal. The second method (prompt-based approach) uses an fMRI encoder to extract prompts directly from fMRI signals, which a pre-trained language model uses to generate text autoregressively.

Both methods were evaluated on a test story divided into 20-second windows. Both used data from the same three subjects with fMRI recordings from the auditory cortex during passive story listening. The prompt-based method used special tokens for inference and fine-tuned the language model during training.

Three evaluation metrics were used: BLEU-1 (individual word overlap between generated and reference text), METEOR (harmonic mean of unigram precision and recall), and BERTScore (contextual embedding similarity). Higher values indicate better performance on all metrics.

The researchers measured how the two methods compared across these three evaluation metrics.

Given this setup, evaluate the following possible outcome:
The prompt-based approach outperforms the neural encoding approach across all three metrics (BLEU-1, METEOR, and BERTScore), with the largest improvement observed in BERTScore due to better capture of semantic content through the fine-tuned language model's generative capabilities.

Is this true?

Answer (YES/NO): NO